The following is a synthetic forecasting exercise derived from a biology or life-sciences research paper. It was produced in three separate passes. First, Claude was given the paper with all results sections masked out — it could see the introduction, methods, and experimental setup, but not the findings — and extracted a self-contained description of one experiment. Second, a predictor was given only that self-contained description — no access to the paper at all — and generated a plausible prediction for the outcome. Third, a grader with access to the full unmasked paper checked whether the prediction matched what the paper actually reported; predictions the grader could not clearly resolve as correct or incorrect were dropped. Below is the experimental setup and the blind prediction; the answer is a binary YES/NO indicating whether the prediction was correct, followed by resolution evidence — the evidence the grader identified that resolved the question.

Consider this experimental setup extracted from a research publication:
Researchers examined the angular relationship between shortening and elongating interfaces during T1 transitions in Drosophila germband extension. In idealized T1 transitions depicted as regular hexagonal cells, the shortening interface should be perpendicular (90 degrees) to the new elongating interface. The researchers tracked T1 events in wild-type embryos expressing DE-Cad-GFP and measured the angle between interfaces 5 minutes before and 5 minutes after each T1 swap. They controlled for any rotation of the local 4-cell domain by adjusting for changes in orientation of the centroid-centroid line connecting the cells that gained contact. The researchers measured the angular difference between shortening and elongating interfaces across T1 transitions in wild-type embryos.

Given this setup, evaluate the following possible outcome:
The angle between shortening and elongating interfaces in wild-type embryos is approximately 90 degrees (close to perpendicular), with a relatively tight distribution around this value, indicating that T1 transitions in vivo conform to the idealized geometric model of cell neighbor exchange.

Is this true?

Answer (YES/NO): NO